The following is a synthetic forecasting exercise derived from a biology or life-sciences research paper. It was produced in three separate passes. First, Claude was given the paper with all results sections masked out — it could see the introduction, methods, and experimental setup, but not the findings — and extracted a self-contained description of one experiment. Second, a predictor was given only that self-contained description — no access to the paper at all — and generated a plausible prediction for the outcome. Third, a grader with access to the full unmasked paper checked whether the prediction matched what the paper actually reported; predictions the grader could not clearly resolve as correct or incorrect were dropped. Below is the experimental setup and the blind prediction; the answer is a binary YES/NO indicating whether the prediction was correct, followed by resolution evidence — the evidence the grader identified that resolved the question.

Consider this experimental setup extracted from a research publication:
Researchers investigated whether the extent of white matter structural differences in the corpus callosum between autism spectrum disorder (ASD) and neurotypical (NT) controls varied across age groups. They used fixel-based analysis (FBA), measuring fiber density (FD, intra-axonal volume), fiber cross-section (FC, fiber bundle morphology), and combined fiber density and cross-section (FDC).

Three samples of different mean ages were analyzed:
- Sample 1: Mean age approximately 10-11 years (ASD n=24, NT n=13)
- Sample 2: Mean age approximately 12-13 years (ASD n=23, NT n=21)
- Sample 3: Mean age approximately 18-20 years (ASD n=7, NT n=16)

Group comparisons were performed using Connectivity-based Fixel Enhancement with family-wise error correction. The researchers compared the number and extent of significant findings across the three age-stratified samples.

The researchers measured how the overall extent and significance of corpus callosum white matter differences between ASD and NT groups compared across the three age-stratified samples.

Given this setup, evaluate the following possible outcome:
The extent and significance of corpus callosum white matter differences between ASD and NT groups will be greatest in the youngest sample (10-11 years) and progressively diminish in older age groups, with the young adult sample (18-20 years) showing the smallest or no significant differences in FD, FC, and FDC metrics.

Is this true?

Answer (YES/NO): YES